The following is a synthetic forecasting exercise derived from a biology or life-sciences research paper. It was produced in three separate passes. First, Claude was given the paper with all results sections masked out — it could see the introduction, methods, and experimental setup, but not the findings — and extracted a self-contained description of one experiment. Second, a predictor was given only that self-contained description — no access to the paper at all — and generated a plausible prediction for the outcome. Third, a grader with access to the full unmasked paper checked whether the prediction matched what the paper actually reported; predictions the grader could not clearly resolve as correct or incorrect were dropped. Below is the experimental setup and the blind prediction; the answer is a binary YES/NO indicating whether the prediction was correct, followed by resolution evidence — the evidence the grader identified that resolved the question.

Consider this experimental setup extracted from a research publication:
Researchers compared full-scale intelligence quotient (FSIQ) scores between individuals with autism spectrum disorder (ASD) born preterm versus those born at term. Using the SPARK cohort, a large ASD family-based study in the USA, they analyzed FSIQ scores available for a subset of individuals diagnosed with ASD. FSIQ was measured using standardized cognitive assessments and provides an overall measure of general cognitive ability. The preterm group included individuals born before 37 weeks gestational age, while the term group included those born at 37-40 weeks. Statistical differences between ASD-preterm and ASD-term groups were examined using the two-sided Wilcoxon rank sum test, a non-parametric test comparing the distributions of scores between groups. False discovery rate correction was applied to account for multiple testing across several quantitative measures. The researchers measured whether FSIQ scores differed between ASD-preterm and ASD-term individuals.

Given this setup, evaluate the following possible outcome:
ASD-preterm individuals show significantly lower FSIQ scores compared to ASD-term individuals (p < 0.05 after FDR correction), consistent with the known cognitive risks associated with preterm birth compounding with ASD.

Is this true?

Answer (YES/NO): YES